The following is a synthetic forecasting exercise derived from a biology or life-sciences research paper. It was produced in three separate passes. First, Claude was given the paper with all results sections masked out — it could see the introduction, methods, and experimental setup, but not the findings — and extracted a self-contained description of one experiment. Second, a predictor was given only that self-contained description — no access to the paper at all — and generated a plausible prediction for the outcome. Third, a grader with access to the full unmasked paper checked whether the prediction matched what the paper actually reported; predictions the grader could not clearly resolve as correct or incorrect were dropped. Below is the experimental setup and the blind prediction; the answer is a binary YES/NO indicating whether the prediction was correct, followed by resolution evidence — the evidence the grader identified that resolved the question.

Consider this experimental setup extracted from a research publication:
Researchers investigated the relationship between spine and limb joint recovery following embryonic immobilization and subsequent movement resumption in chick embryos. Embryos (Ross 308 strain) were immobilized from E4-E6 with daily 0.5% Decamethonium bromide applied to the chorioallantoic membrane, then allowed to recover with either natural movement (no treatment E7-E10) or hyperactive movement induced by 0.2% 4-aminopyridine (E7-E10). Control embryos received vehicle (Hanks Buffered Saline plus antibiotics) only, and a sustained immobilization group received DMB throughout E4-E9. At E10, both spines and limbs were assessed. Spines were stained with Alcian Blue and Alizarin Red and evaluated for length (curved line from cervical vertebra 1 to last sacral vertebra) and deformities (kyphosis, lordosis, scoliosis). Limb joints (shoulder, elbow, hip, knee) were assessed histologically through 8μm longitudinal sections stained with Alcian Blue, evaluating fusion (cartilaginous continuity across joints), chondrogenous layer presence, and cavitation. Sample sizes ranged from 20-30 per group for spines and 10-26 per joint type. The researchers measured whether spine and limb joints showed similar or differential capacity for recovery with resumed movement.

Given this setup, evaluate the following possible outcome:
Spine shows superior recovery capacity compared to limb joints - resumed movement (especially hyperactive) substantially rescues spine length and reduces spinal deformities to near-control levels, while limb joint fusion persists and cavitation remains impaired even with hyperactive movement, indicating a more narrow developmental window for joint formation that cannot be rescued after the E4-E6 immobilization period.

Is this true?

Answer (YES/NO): NO